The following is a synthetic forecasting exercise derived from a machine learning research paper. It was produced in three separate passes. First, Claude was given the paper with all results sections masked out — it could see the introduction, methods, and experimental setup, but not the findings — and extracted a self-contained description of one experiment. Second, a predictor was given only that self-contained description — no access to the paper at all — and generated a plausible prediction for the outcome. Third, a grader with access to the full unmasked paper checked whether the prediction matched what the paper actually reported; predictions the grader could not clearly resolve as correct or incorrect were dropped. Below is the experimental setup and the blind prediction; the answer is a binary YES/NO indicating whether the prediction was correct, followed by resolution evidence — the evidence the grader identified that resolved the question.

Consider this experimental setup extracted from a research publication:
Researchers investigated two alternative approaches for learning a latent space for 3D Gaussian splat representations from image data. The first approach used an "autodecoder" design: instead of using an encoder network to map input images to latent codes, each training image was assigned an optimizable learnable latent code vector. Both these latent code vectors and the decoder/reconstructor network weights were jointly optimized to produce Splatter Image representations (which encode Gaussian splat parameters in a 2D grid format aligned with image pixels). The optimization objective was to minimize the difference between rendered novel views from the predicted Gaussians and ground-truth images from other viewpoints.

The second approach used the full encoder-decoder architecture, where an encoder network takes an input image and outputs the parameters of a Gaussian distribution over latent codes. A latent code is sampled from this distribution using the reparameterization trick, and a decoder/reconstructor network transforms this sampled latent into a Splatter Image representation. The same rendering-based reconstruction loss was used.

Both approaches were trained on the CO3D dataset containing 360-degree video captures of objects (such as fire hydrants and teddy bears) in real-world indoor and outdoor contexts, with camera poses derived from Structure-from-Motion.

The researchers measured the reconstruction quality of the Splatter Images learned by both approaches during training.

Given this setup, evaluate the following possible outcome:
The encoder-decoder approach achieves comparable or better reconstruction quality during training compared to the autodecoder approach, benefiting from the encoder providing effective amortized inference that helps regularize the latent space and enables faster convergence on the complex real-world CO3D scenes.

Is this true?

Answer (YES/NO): YES